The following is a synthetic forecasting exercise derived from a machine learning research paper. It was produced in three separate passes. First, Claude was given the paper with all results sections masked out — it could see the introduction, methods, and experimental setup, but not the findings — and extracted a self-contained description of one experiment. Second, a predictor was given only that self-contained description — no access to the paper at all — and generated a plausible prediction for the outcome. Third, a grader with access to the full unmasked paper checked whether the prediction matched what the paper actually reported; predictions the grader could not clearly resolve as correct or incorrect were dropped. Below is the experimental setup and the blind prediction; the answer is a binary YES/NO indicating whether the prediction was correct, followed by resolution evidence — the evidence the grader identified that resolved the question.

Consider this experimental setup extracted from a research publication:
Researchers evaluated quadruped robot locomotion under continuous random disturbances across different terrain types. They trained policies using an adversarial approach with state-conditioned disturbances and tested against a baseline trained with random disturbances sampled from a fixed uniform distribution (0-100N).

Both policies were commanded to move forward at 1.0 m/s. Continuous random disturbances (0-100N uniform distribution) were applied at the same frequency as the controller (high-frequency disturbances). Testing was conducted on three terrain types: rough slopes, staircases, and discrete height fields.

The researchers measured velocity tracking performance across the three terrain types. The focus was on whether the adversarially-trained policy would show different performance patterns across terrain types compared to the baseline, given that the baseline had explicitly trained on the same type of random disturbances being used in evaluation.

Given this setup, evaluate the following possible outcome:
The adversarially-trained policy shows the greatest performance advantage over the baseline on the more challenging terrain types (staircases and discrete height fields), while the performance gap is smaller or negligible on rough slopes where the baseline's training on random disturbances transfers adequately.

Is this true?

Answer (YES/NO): NO